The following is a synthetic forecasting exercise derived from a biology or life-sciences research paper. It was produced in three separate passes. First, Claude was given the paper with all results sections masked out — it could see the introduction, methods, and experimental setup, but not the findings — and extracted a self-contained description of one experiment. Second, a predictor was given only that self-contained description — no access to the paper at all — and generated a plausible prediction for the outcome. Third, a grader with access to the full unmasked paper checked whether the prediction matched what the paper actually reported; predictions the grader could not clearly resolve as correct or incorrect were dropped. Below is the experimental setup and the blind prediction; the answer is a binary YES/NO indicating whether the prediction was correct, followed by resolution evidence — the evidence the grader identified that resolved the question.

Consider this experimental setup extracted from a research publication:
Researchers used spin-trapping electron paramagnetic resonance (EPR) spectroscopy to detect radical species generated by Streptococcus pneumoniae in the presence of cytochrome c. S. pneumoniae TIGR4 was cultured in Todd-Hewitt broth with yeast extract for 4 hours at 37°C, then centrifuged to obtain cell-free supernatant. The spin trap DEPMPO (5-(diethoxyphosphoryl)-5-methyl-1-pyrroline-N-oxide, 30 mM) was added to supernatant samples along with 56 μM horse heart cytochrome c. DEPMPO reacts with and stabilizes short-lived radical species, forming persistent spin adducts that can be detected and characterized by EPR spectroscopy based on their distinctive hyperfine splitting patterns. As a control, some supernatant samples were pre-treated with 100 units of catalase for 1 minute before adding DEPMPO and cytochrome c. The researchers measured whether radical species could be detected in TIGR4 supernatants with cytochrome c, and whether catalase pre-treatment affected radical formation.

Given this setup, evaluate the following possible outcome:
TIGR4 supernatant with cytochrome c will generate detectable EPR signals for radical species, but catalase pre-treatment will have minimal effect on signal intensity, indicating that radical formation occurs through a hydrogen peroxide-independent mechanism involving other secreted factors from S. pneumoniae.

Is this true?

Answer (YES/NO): NO